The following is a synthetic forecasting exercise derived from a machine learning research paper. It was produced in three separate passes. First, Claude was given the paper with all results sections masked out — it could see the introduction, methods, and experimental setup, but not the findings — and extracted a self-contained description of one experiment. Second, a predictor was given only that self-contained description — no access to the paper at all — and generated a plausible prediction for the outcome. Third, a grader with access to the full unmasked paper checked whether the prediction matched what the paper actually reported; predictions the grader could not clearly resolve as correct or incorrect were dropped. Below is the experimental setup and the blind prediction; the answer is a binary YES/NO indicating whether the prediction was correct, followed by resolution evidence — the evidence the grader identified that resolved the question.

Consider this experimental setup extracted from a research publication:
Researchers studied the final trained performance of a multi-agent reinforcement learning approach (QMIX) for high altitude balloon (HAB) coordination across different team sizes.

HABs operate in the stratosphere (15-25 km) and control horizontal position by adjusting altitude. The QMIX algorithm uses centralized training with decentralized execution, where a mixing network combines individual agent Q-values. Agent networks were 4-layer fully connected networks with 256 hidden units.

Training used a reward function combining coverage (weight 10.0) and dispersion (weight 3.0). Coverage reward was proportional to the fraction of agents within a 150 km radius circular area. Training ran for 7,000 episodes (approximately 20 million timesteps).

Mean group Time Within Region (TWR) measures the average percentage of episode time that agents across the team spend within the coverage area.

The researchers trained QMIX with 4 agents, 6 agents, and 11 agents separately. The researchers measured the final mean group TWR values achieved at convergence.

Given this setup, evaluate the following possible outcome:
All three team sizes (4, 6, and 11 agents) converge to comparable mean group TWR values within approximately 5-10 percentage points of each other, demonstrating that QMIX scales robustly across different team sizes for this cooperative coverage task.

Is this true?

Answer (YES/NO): YES